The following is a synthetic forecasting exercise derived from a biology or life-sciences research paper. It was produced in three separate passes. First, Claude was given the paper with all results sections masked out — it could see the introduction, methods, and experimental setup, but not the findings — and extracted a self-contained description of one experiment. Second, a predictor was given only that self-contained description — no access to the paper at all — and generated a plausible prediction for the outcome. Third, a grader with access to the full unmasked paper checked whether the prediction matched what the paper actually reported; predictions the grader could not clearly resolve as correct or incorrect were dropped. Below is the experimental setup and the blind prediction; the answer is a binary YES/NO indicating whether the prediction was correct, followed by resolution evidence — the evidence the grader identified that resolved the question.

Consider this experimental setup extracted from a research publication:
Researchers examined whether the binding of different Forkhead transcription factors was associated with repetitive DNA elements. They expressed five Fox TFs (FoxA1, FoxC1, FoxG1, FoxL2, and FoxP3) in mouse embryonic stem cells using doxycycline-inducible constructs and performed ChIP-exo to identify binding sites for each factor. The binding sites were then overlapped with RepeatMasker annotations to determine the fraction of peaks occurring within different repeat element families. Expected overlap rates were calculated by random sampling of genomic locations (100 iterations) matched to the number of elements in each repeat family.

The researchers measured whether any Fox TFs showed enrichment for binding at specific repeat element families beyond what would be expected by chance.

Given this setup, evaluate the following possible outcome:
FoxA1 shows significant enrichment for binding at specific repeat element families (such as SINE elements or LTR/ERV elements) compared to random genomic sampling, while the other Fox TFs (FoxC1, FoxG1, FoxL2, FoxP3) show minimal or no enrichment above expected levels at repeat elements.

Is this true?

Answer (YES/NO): NO